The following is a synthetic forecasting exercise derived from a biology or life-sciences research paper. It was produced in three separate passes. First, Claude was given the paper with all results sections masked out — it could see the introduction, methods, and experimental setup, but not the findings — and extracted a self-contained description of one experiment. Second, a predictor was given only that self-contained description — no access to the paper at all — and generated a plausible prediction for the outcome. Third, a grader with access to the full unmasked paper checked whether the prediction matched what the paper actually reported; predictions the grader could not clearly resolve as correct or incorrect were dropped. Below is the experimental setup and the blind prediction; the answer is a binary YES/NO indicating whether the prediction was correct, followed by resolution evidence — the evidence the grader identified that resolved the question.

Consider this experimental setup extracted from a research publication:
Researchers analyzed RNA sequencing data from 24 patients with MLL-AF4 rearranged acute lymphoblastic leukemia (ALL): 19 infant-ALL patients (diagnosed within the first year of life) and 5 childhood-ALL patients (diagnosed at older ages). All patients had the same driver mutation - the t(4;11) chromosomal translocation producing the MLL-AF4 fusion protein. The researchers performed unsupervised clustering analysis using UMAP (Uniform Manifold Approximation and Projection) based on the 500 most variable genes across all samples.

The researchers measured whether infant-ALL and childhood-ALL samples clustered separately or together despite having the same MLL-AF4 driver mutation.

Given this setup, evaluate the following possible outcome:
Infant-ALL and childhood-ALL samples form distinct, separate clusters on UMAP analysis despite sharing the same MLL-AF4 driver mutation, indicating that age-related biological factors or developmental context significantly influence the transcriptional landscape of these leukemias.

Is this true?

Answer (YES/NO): YES